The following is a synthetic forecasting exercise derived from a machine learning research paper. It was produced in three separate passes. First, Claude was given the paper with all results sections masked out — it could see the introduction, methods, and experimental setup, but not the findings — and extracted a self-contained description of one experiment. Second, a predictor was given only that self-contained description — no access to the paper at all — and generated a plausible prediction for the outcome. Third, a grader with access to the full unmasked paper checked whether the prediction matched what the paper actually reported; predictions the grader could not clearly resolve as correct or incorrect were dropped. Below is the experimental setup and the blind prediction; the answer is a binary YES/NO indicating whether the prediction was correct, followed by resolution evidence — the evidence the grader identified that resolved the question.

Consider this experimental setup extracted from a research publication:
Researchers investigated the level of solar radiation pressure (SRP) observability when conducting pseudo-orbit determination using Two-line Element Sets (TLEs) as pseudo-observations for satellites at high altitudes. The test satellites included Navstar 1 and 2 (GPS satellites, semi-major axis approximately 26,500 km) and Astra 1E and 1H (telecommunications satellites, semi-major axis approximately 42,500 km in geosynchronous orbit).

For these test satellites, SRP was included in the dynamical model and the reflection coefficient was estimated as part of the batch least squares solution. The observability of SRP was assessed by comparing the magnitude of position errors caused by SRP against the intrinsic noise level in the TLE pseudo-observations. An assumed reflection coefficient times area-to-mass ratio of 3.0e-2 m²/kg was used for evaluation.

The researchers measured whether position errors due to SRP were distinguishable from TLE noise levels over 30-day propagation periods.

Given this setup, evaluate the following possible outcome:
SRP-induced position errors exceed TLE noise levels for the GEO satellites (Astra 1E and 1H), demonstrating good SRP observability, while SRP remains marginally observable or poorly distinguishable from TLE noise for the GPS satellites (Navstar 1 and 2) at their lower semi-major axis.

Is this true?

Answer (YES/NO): NO